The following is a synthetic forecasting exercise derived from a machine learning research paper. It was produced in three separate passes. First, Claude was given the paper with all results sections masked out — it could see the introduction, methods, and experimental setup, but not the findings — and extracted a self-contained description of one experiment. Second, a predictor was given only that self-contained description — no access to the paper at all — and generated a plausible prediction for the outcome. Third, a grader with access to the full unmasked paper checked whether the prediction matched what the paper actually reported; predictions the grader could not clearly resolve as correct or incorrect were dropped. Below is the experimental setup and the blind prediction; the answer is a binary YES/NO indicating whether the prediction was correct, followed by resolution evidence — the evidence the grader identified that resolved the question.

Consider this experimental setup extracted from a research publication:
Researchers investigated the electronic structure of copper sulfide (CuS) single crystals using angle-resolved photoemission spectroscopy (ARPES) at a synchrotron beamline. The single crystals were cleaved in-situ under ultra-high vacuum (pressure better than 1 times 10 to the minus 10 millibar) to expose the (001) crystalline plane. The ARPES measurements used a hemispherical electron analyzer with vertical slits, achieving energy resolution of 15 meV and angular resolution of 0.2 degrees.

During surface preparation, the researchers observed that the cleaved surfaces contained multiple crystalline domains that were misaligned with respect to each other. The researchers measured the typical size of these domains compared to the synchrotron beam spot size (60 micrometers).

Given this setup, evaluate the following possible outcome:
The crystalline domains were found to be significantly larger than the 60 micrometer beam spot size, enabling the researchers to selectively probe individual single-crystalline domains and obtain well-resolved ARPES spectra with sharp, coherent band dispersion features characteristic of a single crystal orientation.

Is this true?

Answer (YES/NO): NO